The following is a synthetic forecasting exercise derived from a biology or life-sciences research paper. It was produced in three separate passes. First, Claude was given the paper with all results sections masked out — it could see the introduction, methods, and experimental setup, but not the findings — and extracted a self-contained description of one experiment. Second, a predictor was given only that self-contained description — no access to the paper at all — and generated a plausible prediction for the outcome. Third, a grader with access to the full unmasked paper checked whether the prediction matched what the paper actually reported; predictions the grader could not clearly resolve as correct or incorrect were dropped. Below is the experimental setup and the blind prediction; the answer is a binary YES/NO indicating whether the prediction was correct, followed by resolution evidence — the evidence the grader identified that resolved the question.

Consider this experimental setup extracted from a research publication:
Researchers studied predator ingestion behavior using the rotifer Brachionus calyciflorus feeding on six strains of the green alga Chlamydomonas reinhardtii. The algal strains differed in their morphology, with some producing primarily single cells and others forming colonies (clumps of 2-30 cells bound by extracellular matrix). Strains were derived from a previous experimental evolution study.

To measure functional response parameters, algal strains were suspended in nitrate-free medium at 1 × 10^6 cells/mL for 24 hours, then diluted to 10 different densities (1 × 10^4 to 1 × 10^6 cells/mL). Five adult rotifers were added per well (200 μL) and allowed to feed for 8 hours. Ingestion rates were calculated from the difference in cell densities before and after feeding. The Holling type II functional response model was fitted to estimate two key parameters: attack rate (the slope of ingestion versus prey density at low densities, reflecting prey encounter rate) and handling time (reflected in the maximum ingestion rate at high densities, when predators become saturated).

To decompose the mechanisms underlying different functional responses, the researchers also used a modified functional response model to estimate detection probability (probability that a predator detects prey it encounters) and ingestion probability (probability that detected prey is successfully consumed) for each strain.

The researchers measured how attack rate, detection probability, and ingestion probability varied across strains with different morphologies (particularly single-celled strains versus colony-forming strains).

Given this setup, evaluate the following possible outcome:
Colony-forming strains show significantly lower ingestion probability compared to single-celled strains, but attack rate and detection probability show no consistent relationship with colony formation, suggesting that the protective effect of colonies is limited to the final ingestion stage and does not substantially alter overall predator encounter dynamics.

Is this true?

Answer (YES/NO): NO